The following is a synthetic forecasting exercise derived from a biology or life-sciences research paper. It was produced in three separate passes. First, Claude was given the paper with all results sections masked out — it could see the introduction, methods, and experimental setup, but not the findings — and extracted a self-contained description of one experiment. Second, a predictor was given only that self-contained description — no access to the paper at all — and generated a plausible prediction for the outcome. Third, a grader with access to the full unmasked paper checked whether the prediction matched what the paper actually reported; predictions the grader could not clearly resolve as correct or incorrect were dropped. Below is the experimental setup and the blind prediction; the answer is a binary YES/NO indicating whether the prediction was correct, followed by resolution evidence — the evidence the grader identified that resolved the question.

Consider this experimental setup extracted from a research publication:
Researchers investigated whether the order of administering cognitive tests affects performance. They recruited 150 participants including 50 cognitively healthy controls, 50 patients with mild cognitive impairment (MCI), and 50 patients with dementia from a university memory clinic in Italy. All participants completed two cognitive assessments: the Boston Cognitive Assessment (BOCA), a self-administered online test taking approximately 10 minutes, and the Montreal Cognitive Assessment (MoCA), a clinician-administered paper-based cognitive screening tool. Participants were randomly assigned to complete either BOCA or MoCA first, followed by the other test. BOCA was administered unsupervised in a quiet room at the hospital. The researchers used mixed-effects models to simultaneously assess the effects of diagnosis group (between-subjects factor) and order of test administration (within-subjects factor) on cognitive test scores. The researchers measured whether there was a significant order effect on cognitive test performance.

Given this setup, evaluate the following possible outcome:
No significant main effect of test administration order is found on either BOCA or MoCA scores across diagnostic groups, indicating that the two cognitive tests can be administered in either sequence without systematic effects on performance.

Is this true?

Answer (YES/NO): YES